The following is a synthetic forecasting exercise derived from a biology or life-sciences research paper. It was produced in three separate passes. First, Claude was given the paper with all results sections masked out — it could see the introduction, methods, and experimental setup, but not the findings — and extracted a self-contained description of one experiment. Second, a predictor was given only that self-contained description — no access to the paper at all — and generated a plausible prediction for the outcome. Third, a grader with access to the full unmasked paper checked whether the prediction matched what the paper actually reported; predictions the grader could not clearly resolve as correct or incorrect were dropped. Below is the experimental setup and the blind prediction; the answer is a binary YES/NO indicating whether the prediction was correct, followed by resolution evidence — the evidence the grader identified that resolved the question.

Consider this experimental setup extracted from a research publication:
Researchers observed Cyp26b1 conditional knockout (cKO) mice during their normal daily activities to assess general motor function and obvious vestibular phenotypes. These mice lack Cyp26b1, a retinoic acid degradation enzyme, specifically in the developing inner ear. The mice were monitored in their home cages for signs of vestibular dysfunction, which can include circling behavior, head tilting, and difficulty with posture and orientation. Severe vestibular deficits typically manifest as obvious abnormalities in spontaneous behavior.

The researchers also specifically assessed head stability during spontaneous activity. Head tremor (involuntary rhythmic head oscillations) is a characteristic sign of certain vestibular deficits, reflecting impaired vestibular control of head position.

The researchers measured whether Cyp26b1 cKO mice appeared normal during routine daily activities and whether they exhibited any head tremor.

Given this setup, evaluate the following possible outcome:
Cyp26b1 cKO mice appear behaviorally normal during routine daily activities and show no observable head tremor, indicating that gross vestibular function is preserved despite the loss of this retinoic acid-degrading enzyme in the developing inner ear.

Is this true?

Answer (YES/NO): NO